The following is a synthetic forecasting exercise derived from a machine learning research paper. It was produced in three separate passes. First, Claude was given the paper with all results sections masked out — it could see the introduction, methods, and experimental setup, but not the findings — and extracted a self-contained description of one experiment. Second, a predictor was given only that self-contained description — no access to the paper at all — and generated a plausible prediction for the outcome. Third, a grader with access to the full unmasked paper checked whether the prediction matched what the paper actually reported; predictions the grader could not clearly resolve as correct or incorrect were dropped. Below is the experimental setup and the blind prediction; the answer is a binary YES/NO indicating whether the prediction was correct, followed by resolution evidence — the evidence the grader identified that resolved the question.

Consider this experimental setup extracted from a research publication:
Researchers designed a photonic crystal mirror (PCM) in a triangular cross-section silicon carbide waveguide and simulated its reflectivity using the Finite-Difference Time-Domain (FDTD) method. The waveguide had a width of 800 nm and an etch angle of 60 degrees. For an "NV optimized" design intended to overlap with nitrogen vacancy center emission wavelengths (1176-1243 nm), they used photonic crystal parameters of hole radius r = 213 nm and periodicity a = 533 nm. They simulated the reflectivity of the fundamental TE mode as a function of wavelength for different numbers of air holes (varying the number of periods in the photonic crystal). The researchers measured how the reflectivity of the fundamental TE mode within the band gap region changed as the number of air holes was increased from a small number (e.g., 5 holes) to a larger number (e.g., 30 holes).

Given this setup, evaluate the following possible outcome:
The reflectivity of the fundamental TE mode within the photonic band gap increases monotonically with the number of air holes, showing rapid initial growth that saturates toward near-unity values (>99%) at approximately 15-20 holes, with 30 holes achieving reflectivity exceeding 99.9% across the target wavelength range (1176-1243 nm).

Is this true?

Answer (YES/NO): NO